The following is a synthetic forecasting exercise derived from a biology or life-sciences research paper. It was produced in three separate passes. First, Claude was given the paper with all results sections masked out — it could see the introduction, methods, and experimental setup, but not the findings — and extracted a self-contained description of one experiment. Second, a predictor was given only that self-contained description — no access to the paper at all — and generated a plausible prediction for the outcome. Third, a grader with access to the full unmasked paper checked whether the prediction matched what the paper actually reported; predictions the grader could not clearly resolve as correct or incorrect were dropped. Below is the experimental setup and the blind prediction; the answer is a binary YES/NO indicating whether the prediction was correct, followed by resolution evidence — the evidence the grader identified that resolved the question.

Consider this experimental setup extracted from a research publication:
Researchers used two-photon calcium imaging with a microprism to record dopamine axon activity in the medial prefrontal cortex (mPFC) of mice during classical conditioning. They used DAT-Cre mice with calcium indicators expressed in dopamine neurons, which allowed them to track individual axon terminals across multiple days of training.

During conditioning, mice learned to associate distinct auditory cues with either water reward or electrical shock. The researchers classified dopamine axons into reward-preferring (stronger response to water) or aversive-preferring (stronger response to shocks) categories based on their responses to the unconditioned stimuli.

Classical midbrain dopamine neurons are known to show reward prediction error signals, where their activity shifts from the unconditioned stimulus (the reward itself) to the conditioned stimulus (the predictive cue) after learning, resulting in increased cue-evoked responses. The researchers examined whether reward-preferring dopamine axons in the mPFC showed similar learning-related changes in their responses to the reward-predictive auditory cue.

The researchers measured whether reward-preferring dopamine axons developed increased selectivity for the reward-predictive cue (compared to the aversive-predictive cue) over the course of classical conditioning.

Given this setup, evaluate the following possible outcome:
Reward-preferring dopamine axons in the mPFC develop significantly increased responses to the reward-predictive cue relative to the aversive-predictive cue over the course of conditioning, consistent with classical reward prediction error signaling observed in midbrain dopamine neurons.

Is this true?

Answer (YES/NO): NO